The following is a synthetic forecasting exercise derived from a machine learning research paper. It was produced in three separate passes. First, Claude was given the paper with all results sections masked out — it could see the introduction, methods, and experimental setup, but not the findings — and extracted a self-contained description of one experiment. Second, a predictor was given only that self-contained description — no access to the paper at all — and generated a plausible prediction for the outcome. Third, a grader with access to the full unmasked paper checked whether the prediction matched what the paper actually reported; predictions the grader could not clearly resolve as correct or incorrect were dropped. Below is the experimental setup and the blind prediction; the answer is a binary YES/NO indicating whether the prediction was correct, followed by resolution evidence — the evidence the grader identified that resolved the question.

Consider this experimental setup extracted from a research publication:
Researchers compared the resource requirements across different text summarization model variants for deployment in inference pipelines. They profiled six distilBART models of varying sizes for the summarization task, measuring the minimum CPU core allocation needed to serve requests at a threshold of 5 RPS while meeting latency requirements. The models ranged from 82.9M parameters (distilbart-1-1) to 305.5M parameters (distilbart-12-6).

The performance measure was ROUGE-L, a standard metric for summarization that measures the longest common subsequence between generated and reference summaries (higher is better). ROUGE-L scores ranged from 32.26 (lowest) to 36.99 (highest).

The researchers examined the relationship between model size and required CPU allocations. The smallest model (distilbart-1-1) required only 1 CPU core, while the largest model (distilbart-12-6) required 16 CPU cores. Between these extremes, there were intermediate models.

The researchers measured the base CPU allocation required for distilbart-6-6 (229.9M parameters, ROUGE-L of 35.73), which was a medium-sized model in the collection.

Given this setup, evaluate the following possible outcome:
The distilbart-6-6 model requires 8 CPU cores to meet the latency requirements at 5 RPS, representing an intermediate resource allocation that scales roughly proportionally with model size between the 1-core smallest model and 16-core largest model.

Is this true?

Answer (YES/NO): NO